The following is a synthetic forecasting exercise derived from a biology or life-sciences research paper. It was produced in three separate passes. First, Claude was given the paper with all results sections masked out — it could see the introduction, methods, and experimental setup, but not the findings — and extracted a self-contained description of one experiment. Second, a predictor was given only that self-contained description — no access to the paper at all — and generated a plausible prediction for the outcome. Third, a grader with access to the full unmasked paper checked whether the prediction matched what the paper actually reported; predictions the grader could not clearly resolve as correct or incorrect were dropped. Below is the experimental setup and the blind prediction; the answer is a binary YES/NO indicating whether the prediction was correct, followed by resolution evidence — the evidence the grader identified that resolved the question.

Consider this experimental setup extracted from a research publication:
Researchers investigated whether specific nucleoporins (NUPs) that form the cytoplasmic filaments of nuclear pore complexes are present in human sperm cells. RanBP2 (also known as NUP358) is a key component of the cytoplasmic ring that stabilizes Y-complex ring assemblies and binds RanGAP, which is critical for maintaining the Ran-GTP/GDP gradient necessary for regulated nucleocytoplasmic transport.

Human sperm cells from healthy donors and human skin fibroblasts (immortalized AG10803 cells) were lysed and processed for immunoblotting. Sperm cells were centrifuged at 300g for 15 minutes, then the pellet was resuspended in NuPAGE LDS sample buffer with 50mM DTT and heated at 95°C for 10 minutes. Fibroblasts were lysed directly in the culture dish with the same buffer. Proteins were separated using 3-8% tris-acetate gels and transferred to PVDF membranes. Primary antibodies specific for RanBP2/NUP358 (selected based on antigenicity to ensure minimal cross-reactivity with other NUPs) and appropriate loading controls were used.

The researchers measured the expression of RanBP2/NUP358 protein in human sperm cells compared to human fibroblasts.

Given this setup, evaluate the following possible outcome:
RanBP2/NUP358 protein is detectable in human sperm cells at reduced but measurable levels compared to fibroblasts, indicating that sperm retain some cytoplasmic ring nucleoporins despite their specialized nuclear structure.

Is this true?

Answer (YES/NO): NO